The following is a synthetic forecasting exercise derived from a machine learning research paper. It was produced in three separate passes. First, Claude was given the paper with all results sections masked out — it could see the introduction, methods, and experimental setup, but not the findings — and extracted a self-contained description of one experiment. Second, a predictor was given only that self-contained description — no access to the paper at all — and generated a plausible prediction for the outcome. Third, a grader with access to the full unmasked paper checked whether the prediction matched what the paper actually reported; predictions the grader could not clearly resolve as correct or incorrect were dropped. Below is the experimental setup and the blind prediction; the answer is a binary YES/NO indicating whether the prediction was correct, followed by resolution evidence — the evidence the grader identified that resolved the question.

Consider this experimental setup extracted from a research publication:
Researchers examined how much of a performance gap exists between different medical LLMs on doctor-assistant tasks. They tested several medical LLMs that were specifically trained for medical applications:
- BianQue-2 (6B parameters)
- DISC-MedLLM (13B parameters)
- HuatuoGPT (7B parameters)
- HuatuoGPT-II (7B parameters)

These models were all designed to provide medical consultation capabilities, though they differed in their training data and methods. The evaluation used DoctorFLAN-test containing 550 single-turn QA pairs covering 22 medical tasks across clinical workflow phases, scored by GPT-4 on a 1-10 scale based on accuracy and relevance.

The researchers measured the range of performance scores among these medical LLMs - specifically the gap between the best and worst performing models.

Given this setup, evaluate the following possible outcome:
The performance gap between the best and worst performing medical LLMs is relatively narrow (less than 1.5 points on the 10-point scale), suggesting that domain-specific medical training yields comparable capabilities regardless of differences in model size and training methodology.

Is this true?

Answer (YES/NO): NO